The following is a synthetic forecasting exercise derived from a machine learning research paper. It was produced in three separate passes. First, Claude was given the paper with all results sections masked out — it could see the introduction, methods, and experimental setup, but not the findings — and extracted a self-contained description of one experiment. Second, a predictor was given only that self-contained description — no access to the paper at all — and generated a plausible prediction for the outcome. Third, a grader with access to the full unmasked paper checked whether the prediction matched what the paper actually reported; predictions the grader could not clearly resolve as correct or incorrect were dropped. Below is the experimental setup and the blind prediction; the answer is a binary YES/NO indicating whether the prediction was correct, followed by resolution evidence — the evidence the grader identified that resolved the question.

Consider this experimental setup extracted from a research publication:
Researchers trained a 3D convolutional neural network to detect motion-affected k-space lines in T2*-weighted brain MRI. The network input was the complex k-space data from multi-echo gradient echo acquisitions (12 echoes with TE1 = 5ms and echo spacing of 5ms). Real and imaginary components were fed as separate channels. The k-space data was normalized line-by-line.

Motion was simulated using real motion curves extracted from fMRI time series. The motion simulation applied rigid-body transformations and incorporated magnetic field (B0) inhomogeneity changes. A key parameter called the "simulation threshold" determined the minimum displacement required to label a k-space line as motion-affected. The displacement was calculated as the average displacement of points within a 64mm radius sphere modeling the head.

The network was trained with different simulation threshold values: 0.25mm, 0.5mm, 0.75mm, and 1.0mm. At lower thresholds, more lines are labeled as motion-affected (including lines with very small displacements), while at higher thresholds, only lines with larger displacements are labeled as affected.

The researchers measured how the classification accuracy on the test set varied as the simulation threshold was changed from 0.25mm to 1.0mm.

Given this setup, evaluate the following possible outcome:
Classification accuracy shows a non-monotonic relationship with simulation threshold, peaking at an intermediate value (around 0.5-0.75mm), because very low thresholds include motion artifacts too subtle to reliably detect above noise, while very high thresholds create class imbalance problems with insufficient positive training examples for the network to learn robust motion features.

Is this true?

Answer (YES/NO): NO